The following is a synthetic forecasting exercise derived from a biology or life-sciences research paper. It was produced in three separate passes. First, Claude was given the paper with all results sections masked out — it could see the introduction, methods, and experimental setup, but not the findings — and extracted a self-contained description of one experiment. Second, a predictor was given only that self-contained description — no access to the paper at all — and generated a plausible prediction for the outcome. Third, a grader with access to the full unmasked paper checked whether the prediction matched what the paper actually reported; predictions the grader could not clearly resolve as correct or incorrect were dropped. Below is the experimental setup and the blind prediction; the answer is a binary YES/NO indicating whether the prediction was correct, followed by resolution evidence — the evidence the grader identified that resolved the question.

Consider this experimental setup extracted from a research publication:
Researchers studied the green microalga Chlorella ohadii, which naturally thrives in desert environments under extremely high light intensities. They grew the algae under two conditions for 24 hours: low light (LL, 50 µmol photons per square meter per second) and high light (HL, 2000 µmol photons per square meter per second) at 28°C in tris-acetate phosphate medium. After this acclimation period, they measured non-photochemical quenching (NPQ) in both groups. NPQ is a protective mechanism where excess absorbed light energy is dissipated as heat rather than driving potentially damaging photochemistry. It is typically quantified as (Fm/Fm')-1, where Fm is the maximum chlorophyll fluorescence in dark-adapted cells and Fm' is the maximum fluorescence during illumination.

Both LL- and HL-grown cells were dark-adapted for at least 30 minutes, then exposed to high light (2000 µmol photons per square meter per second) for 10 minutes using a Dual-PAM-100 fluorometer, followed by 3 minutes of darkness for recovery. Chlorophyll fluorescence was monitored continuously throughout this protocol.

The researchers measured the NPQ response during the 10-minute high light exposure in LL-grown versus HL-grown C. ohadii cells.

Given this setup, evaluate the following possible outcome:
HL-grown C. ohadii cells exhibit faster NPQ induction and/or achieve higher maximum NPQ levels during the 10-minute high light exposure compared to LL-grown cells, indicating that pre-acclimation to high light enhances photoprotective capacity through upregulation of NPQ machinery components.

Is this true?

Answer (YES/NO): NO